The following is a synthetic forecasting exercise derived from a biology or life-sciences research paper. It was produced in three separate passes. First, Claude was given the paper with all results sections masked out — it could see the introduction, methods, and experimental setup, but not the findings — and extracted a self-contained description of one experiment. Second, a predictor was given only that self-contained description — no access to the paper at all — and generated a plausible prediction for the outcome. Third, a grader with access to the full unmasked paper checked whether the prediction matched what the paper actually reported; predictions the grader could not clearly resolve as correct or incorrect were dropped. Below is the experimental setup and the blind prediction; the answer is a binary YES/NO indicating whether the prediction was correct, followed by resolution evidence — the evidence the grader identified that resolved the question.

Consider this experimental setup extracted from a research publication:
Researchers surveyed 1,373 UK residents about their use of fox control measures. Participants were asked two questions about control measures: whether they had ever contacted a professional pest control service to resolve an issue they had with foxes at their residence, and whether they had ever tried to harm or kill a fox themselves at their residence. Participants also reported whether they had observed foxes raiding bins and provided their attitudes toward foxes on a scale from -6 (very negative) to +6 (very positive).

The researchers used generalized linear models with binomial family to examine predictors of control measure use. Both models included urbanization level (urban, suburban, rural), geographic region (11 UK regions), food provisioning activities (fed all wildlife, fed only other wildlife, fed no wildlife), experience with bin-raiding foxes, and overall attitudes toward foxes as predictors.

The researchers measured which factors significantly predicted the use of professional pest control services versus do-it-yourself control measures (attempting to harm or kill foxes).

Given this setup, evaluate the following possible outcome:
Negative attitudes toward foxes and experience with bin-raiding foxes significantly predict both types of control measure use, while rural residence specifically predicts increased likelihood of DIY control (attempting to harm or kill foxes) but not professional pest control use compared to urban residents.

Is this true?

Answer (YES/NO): NO